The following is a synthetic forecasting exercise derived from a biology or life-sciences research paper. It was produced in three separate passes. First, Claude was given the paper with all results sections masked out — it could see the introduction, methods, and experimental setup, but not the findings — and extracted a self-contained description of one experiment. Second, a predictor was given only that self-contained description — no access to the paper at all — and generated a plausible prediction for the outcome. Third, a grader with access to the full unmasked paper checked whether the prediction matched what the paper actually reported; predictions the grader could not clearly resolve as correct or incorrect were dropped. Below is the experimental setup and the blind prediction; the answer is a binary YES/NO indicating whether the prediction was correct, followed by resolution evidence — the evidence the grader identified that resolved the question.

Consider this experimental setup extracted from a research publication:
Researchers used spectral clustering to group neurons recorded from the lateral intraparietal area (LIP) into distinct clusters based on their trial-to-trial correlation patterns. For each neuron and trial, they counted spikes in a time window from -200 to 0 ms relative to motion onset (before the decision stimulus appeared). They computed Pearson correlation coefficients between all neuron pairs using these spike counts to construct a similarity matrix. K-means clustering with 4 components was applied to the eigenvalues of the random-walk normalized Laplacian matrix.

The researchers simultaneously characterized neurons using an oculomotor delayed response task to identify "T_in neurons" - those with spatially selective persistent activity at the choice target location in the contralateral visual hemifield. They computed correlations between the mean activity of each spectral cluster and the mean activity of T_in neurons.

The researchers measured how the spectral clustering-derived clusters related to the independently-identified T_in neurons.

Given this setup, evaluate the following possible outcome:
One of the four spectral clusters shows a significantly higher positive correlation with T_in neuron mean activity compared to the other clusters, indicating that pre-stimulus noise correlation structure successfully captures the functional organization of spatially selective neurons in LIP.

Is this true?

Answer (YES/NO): NO